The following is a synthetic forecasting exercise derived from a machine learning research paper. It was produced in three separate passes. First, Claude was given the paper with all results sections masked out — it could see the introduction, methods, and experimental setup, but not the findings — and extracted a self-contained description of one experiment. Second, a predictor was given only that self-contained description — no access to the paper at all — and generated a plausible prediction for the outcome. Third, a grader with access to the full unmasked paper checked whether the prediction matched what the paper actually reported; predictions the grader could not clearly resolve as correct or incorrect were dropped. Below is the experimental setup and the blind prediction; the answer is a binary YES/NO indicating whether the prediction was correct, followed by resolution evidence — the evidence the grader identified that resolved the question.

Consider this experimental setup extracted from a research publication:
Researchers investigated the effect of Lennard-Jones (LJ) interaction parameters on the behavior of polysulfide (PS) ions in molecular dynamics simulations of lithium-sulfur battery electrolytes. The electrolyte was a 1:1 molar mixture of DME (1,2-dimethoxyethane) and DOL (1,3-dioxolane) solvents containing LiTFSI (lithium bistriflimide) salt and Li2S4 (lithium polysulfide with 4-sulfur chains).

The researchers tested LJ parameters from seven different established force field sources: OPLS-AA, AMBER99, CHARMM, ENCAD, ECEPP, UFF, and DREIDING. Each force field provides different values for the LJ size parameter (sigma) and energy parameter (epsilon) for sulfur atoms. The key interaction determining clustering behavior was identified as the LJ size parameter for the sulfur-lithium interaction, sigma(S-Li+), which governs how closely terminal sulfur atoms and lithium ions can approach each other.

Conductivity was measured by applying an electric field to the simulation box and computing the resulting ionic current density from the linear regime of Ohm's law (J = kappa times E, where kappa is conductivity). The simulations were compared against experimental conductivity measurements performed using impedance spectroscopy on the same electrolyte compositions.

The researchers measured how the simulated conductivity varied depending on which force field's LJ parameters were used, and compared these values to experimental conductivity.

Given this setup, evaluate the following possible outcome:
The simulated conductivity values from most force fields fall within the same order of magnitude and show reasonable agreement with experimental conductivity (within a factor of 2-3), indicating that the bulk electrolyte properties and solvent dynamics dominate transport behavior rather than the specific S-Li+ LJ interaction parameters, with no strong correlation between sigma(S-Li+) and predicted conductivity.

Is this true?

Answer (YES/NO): NO